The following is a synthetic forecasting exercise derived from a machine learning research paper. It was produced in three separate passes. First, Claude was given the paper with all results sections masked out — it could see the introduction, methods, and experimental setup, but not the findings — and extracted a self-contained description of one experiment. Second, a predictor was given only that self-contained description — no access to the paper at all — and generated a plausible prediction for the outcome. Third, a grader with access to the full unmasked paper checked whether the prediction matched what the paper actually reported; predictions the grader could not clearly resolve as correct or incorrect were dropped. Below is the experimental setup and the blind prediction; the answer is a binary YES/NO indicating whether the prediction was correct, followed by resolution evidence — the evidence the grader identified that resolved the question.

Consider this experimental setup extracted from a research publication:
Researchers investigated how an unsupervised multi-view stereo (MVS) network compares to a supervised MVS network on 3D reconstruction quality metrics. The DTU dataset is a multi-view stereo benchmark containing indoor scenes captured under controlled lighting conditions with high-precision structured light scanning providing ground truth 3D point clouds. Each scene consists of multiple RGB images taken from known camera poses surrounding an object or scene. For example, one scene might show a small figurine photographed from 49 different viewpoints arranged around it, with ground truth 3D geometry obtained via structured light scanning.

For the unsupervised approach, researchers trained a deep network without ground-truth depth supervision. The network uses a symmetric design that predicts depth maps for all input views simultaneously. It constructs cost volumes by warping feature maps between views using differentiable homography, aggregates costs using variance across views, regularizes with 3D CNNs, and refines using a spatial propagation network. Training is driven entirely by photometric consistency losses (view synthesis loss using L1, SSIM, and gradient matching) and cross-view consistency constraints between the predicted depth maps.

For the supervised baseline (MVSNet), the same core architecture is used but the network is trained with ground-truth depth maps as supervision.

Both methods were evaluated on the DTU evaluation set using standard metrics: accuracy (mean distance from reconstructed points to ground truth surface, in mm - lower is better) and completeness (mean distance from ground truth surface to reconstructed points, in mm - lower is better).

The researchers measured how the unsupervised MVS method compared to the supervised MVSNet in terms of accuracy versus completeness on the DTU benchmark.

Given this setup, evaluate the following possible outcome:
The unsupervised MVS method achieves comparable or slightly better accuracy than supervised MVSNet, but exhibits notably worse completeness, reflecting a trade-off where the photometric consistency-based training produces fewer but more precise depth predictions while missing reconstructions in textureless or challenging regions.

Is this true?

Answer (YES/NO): NO